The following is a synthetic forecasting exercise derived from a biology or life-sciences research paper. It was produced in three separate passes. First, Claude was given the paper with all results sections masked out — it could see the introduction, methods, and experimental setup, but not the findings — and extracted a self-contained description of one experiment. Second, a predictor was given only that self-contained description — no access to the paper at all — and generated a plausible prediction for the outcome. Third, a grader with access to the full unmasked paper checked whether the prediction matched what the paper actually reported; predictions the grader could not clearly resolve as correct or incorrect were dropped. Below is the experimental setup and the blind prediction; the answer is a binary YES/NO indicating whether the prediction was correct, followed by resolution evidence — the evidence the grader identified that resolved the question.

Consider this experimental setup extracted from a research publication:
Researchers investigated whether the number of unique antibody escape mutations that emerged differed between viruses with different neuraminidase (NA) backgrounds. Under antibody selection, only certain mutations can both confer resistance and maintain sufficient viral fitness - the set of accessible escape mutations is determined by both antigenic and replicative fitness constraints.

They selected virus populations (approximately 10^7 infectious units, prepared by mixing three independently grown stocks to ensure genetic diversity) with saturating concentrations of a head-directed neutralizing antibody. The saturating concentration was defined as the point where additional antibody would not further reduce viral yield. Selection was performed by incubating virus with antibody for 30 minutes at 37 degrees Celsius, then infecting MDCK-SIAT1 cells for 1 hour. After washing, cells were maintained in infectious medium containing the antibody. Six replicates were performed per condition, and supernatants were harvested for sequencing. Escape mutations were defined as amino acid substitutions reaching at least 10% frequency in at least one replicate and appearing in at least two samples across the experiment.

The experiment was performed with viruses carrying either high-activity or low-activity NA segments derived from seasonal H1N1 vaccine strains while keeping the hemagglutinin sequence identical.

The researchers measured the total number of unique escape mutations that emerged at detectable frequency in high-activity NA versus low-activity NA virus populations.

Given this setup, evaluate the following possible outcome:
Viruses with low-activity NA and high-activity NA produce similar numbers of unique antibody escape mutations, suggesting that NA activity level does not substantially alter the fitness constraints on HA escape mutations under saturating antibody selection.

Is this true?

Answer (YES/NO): NO